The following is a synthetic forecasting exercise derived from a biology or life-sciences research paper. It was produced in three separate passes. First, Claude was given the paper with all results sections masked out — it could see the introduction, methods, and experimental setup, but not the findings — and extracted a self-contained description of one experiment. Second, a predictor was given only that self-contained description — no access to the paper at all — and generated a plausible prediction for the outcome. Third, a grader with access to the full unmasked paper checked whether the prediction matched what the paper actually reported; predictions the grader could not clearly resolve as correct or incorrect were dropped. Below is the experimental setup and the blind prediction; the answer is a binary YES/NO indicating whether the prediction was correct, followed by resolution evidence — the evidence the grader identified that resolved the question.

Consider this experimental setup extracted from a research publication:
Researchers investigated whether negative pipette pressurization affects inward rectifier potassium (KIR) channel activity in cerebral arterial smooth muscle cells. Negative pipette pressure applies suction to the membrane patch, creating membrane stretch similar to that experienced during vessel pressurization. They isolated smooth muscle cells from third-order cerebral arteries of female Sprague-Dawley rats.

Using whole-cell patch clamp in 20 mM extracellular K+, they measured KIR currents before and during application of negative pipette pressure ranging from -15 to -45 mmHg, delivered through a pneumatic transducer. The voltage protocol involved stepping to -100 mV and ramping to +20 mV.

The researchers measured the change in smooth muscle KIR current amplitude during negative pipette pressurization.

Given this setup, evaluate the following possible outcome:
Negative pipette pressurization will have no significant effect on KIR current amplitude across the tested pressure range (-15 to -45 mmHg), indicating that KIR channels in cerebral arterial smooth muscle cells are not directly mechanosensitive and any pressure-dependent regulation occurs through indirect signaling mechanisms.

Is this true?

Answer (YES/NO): NO